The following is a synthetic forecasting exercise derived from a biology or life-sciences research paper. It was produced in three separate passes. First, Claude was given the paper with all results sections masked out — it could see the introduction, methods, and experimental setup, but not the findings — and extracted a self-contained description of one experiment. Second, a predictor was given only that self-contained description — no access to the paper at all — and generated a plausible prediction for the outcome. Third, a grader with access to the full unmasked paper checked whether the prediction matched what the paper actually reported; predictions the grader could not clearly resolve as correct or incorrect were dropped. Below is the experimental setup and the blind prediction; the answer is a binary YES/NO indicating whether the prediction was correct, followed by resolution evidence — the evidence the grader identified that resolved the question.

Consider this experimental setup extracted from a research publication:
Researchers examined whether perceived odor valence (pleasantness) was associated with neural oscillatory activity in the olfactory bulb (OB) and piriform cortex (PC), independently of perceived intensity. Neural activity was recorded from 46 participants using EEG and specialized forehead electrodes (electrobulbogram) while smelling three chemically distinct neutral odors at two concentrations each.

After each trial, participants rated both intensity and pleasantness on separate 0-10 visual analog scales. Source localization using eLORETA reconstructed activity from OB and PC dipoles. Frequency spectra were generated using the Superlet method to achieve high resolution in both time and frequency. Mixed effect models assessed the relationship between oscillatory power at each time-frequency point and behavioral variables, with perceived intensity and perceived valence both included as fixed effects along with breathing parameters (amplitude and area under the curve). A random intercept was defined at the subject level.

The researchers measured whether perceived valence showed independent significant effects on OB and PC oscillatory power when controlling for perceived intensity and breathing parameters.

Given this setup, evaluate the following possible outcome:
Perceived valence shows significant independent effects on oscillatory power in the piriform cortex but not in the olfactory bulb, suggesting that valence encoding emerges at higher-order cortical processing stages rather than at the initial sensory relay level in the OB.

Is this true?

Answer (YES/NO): NO